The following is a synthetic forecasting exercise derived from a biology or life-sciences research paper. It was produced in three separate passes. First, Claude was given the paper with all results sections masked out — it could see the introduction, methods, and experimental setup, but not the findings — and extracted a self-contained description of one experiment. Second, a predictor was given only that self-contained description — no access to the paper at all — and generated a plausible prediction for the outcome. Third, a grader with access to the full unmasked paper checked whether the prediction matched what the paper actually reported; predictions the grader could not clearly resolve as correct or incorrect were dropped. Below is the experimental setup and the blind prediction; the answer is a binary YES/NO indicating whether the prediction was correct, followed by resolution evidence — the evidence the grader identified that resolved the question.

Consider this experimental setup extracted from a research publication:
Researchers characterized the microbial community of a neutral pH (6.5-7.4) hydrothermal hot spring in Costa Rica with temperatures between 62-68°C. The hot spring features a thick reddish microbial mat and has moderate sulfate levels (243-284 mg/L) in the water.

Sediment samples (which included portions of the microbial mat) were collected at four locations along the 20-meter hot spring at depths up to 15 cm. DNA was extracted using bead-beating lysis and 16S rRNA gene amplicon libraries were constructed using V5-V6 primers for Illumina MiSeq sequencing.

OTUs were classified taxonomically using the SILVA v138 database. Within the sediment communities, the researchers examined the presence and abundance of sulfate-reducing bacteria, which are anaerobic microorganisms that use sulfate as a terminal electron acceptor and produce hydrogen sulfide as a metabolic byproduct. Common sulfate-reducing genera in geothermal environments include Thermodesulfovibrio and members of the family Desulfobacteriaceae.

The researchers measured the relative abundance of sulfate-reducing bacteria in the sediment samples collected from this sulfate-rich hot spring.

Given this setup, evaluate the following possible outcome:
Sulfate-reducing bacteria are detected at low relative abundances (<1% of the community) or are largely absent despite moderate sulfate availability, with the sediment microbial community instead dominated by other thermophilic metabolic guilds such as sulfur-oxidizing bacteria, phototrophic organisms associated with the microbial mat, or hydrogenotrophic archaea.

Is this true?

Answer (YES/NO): NO